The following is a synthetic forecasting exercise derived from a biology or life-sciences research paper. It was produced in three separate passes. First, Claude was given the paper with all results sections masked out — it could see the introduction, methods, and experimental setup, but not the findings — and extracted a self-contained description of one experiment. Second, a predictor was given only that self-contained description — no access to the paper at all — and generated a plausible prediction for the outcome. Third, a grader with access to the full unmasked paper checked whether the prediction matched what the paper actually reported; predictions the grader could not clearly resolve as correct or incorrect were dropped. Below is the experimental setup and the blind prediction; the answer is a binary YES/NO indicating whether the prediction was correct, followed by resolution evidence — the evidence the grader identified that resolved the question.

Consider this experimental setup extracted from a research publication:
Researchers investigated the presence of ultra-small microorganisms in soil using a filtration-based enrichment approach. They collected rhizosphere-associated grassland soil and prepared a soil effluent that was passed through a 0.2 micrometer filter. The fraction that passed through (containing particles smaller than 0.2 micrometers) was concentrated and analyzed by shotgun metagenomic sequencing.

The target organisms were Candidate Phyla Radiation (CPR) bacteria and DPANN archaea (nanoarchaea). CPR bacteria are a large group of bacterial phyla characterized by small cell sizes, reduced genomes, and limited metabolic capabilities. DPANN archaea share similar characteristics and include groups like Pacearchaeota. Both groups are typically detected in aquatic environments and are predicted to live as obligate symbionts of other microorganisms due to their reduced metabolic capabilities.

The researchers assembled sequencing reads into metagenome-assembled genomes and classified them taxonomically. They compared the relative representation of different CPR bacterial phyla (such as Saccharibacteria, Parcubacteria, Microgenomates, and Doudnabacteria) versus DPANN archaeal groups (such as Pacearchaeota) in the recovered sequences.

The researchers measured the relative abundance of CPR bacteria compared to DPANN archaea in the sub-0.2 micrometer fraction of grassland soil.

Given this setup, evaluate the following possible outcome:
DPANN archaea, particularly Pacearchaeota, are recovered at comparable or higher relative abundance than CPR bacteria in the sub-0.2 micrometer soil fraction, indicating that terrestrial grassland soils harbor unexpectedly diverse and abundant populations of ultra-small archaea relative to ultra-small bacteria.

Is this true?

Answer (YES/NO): NO